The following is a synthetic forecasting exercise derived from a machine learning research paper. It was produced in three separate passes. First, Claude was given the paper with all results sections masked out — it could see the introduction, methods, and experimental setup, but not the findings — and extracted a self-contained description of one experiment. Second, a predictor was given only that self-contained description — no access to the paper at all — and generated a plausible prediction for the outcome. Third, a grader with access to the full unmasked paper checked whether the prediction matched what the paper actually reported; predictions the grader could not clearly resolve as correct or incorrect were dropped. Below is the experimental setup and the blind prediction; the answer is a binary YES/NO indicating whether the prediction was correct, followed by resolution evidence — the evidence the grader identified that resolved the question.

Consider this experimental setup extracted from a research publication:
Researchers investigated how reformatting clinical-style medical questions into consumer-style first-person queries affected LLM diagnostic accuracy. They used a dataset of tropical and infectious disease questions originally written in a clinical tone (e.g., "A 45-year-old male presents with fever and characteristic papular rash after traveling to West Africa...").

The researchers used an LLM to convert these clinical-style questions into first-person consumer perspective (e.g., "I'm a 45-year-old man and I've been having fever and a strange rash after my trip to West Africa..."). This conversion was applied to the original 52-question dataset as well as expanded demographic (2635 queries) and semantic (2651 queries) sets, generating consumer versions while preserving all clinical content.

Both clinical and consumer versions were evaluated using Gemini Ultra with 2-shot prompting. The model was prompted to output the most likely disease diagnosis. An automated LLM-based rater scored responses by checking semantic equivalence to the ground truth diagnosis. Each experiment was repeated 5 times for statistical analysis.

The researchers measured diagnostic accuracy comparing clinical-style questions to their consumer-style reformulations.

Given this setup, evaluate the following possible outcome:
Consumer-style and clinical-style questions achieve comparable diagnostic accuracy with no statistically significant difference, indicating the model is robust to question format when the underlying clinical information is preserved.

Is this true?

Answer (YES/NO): NO